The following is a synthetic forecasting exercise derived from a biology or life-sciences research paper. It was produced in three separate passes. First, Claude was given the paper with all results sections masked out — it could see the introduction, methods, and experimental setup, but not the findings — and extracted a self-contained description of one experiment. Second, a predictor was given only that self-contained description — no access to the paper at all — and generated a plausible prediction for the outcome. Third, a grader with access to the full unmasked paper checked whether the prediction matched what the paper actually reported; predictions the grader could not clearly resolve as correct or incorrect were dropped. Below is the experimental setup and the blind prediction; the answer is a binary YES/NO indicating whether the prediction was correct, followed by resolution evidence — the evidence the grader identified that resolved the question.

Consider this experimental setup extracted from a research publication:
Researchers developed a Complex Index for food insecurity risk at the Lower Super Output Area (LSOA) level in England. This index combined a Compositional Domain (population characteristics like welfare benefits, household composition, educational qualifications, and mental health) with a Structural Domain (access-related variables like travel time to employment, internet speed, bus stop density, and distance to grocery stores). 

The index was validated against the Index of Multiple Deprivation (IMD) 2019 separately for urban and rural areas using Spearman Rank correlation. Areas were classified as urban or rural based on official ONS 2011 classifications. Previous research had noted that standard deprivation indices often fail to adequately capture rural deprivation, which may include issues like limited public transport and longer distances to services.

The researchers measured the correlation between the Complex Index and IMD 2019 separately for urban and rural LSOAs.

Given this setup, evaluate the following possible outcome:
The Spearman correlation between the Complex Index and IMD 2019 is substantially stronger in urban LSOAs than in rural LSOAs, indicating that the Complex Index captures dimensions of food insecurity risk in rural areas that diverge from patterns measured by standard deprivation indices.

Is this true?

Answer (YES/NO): NO